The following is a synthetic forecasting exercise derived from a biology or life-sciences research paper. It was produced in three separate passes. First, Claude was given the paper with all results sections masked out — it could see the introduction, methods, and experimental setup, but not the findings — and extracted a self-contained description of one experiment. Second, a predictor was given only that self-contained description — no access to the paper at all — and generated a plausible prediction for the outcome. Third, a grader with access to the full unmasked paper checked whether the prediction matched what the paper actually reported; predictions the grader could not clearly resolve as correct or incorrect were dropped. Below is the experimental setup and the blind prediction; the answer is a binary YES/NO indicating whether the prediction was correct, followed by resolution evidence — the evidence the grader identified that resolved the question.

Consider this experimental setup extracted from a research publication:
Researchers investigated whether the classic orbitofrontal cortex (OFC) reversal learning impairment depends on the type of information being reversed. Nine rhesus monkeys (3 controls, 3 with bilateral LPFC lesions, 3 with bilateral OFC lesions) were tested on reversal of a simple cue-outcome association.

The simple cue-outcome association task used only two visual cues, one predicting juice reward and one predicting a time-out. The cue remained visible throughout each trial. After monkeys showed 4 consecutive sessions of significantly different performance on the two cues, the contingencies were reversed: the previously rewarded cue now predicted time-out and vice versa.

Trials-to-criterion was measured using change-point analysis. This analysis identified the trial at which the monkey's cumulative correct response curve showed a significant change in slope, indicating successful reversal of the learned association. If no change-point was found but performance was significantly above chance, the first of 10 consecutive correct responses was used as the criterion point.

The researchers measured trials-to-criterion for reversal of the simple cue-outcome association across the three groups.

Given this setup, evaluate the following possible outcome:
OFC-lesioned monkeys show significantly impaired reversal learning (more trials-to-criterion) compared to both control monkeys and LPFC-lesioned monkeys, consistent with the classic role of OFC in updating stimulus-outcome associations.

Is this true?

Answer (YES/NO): NO